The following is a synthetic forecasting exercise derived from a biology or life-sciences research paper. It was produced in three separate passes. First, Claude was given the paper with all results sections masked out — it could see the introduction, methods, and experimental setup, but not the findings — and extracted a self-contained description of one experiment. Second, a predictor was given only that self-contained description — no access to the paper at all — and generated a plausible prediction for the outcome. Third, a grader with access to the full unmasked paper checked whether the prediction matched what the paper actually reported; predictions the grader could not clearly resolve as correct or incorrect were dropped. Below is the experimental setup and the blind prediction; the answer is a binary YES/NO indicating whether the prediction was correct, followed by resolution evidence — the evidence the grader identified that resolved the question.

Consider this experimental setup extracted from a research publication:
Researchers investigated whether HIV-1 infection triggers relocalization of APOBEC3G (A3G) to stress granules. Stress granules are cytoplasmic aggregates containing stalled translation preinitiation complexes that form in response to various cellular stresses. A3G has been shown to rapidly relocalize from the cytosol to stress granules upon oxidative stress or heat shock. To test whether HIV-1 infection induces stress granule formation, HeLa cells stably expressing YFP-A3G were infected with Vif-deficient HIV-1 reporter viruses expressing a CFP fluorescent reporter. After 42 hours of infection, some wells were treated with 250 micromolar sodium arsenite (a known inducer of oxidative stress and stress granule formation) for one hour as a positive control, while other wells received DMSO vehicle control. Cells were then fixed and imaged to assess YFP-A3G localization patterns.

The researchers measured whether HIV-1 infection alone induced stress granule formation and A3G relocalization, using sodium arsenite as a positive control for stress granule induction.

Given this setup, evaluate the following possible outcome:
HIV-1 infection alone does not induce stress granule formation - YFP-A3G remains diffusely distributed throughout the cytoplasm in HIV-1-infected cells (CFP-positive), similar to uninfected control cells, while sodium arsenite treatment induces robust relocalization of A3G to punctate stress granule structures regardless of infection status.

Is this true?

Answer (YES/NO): YES